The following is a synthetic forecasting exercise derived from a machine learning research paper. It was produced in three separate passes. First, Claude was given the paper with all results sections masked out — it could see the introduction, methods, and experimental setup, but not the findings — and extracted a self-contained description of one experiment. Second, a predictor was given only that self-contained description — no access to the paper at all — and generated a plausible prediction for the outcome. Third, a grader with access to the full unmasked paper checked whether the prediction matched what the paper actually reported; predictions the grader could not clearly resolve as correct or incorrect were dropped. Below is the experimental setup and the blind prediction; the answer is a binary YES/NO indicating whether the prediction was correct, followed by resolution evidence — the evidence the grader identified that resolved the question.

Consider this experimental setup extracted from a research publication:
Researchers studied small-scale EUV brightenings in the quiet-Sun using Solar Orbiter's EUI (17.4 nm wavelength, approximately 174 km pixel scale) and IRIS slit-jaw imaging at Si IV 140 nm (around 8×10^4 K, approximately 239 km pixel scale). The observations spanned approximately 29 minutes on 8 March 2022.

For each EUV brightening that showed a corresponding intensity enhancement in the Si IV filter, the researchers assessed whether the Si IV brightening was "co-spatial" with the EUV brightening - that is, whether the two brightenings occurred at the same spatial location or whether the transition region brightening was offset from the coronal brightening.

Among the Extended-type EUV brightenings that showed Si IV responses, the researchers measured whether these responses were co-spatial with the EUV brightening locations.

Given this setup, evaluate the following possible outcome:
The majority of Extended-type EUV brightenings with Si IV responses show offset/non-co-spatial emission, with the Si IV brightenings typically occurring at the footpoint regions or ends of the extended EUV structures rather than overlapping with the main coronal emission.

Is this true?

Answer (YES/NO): NO